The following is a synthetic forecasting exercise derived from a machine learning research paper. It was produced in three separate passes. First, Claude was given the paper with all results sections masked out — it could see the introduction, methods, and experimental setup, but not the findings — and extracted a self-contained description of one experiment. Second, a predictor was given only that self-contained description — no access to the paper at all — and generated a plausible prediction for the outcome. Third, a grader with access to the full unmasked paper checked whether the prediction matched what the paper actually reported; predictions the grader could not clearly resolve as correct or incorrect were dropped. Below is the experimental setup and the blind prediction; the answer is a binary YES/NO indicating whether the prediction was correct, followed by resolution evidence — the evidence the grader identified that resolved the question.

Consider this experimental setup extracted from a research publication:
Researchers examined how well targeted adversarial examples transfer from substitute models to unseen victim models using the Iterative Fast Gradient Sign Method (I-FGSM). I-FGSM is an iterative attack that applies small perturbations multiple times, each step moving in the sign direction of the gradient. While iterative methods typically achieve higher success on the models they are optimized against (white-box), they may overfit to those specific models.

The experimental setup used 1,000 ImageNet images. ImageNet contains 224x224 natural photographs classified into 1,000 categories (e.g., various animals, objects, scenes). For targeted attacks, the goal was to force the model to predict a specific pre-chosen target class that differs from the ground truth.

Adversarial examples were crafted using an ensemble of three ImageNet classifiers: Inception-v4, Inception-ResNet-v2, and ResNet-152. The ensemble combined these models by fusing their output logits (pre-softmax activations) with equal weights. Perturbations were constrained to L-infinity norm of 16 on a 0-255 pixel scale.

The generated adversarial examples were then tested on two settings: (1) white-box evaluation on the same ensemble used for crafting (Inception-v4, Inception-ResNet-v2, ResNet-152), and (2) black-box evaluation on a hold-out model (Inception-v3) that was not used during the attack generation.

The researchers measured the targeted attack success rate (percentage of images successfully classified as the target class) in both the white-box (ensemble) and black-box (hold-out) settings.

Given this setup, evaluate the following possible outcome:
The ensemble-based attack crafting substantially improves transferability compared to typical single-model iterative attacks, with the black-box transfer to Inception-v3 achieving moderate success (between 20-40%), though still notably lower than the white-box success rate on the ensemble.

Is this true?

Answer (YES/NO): NO